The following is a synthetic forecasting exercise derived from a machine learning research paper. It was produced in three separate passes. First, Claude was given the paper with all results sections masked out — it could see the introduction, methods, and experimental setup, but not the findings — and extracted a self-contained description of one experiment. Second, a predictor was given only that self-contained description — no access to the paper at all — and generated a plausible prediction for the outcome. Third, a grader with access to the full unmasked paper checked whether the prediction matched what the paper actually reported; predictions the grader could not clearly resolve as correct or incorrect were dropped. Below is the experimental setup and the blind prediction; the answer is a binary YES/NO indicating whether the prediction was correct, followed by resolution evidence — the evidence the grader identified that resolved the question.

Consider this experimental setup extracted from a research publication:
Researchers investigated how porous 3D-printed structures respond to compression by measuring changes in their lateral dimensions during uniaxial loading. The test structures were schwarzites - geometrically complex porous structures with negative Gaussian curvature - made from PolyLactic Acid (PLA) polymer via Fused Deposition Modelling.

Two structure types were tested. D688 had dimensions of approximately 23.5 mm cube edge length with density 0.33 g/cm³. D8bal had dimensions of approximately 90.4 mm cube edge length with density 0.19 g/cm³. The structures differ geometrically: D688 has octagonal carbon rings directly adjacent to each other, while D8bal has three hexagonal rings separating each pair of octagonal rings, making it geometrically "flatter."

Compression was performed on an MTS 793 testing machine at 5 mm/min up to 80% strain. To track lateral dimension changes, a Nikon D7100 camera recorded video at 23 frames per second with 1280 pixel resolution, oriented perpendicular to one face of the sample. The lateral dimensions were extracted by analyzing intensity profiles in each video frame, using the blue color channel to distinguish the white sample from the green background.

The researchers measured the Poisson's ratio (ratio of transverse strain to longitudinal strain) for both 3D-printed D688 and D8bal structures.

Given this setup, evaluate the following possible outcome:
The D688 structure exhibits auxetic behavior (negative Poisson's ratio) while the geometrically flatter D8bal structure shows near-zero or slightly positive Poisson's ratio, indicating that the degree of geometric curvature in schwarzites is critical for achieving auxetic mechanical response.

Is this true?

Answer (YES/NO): NO